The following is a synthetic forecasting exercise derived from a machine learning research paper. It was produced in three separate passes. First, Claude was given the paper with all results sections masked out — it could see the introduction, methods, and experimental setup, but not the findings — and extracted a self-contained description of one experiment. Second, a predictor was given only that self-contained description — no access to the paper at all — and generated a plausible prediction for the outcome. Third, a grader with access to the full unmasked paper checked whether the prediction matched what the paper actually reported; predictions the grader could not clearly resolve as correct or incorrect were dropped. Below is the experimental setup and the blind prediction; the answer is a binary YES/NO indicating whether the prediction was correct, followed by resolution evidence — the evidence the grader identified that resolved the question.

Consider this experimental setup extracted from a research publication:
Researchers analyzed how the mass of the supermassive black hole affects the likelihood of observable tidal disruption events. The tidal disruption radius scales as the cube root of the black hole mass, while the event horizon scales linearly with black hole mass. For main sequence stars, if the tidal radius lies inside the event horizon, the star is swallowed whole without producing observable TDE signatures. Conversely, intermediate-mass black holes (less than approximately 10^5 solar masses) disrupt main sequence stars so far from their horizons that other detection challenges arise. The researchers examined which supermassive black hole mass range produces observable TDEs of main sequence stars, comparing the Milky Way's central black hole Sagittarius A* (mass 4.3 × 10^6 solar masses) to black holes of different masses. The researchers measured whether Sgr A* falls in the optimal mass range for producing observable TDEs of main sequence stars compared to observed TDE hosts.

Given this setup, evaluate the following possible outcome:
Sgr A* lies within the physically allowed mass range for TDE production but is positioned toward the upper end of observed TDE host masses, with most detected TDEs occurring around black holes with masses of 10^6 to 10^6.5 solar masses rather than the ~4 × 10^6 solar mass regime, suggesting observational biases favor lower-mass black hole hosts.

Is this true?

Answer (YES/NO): NO